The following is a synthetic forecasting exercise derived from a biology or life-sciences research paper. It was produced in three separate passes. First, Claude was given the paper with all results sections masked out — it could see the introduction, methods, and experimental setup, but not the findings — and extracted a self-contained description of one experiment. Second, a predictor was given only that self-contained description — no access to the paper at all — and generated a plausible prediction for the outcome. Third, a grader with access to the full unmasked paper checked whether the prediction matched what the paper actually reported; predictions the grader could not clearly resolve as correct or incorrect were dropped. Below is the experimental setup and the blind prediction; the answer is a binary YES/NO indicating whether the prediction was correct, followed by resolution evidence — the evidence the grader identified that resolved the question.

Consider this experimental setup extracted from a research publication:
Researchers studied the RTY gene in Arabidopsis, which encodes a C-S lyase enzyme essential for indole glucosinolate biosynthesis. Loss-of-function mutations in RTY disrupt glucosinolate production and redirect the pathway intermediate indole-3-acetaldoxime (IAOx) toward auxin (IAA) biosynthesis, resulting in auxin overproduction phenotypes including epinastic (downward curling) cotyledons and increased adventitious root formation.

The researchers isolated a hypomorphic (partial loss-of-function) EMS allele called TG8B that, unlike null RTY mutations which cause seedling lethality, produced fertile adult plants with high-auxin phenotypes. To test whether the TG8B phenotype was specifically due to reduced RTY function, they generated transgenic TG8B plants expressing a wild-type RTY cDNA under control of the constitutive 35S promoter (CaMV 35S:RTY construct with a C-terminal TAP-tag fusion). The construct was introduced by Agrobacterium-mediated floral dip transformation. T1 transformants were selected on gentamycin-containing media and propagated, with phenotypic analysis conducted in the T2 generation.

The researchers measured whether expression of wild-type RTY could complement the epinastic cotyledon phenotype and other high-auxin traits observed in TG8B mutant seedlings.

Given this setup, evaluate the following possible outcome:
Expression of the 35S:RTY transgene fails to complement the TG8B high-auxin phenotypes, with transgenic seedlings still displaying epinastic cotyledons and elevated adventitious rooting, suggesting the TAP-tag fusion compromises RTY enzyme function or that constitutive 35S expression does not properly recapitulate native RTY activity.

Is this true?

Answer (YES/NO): NO